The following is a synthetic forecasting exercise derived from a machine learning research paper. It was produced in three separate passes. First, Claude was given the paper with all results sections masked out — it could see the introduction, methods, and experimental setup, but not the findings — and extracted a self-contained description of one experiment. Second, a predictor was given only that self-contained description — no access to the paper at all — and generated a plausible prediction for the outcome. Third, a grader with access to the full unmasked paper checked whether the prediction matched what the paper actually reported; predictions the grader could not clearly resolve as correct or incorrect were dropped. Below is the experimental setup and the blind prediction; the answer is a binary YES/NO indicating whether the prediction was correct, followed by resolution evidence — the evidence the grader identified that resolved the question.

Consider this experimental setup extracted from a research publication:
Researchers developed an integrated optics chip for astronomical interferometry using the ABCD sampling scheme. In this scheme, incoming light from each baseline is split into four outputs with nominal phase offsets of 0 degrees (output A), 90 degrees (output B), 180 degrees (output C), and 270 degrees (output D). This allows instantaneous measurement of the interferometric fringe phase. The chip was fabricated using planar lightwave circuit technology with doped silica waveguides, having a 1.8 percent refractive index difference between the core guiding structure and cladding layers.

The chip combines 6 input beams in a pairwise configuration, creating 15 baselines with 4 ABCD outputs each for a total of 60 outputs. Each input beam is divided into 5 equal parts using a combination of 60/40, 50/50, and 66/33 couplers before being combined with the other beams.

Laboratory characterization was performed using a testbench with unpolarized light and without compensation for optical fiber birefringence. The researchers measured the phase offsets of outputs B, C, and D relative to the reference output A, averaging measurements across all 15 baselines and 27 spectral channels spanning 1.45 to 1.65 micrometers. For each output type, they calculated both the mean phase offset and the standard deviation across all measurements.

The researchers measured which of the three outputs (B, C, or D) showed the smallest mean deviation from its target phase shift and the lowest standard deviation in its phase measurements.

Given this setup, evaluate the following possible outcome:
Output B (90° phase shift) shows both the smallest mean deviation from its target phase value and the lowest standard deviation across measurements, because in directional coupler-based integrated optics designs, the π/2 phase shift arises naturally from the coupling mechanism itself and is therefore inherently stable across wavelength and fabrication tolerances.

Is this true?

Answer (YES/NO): NO